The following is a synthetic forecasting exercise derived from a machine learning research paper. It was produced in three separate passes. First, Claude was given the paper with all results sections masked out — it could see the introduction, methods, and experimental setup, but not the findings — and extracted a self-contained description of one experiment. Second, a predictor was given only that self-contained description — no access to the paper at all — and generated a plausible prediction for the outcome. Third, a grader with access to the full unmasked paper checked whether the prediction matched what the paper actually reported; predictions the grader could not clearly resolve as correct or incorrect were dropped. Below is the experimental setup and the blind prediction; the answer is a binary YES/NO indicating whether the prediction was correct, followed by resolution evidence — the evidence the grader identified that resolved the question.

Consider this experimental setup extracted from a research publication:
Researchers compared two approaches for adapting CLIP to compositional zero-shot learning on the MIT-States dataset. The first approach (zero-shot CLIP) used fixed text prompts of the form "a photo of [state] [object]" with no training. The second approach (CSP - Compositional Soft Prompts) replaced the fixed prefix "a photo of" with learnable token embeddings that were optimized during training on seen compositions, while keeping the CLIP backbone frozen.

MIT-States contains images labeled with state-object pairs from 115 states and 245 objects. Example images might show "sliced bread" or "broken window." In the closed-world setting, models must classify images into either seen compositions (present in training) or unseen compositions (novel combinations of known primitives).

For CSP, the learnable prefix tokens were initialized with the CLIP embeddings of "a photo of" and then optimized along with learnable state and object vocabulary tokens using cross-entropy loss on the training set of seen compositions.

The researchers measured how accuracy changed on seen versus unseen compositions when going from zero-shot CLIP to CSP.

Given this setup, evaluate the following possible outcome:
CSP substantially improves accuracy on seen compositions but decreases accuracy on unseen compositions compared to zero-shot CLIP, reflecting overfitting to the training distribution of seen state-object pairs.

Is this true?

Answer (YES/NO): NO